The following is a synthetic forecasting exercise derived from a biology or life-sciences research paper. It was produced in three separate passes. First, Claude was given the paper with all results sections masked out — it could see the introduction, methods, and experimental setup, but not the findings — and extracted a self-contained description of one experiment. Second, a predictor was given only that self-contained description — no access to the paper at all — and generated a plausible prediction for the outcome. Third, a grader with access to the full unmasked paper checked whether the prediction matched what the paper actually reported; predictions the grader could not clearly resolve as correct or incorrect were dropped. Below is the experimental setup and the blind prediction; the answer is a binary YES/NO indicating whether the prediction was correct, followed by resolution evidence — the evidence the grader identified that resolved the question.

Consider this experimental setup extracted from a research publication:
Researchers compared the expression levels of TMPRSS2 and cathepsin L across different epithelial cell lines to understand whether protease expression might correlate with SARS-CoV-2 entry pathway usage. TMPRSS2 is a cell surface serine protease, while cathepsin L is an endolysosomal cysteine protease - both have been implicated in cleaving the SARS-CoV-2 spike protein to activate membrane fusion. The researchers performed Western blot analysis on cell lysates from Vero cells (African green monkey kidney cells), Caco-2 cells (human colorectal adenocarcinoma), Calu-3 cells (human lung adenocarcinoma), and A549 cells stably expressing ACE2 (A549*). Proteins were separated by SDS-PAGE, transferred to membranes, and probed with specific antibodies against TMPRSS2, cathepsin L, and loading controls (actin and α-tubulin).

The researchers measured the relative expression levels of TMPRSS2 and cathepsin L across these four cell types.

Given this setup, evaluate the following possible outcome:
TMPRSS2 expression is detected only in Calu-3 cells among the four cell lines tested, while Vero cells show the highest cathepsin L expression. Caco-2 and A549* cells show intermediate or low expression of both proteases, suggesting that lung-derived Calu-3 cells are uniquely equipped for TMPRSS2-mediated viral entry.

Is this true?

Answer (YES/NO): NO